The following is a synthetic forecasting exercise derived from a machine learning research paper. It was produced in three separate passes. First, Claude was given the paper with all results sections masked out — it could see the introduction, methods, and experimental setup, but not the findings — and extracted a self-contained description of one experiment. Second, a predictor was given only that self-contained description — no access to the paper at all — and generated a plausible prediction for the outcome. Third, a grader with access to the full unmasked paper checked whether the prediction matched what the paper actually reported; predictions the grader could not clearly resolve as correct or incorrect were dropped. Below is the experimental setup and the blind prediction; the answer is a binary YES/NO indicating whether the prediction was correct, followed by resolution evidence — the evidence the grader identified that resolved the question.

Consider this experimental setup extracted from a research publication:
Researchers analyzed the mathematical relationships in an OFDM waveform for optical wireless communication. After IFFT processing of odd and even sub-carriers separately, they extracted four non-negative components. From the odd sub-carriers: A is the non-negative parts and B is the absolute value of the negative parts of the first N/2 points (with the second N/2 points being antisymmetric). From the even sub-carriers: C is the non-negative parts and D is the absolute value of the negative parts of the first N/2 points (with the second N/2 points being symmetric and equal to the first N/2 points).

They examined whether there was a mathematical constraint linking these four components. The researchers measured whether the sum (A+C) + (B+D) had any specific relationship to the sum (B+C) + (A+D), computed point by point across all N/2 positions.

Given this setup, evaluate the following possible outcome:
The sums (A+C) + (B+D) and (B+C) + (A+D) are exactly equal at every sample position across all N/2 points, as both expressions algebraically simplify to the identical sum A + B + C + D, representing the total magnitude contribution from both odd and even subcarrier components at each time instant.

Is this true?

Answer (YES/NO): YES